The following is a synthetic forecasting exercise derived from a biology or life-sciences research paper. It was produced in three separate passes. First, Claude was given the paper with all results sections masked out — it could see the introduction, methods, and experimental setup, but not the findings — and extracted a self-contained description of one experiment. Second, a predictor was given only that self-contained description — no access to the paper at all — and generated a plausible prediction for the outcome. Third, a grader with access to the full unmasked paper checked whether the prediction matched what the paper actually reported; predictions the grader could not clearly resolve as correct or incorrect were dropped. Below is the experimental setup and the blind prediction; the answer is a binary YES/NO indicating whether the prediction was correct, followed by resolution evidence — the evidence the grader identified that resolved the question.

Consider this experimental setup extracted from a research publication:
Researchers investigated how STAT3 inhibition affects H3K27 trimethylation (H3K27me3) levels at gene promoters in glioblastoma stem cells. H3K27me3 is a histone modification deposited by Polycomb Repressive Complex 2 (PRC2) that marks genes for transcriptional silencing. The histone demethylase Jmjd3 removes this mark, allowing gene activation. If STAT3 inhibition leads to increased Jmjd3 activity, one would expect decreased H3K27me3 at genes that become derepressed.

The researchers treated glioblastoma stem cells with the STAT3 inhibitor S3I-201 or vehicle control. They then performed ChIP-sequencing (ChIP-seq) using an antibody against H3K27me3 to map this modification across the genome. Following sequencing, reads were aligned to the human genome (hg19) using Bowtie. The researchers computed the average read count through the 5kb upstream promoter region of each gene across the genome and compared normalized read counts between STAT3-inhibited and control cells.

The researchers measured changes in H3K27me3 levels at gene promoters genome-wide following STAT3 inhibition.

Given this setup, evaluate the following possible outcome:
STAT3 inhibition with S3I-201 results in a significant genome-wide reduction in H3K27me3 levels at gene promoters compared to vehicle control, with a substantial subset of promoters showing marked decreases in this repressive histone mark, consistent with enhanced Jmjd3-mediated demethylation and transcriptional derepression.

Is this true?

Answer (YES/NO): YES